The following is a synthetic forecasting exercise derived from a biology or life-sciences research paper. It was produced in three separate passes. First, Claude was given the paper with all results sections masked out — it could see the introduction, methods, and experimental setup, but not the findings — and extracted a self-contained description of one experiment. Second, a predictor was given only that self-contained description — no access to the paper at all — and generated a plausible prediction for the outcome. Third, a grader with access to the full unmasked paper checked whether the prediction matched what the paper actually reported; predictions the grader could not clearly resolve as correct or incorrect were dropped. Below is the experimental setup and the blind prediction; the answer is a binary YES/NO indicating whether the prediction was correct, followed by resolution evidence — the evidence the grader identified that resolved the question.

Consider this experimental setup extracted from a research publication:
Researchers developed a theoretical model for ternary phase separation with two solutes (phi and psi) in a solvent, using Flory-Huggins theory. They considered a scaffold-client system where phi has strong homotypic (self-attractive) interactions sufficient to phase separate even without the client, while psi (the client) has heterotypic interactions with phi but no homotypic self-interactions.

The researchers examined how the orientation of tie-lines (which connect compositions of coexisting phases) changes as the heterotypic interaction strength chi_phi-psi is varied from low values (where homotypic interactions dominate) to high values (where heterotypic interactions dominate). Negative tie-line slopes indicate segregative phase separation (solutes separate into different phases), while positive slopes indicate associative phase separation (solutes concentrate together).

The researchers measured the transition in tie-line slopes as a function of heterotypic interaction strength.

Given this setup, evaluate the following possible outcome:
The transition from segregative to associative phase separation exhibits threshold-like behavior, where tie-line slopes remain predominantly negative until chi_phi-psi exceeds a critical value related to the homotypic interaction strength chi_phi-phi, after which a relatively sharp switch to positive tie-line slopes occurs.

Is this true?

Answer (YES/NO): NO